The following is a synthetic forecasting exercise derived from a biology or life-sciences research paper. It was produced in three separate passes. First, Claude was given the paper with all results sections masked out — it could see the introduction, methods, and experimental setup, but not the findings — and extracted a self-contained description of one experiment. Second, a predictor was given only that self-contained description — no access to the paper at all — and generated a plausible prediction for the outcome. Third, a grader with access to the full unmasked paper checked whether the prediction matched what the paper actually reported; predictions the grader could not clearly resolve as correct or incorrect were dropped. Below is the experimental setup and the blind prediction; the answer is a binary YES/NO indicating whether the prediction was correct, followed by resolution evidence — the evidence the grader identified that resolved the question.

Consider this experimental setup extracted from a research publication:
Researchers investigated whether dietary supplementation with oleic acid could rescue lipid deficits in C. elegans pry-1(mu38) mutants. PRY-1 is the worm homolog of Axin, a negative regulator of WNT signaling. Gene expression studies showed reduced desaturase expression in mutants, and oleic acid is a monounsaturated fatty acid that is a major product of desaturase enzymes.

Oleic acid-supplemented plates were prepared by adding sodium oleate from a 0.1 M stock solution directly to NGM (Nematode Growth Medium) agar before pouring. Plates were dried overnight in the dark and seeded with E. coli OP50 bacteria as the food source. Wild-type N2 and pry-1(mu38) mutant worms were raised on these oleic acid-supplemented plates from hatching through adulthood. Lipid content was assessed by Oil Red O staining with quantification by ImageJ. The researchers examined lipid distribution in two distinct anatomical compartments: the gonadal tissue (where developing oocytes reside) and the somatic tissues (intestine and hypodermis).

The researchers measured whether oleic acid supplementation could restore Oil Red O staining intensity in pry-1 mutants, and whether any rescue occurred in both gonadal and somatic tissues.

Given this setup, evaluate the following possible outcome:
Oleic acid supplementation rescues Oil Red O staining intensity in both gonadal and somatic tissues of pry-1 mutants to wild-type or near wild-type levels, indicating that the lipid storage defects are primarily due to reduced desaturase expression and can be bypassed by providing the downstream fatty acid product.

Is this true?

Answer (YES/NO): NO